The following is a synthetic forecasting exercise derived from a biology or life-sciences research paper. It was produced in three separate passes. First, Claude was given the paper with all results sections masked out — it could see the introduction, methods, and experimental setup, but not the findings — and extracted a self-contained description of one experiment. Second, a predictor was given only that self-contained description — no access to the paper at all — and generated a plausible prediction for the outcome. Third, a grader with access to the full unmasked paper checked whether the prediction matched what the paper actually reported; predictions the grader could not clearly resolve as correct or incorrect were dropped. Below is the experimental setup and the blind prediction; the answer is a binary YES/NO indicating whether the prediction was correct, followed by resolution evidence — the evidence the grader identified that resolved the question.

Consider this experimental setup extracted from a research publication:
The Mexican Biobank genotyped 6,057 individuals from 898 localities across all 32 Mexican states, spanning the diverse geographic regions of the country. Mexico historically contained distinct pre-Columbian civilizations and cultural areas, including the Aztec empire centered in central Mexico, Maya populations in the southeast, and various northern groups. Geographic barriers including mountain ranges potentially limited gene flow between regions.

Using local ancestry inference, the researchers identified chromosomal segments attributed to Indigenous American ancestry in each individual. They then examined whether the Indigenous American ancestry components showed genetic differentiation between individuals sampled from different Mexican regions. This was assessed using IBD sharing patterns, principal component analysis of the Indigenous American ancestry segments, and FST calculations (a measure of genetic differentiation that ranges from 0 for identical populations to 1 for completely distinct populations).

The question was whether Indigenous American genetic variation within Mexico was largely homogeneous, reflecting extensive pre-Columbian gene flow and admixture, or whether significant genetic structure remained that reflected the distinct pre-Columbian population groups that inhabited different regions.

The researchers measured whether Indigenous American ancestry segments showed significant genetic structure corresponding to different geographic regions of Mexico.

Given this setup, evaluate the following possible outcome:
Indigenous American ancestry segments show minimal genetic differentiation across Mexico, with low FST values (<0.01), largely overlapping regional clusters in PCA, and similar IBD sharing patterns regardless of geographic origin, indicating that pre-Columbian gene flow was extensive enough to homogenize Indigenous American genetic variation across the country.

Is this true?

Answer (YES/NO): NO